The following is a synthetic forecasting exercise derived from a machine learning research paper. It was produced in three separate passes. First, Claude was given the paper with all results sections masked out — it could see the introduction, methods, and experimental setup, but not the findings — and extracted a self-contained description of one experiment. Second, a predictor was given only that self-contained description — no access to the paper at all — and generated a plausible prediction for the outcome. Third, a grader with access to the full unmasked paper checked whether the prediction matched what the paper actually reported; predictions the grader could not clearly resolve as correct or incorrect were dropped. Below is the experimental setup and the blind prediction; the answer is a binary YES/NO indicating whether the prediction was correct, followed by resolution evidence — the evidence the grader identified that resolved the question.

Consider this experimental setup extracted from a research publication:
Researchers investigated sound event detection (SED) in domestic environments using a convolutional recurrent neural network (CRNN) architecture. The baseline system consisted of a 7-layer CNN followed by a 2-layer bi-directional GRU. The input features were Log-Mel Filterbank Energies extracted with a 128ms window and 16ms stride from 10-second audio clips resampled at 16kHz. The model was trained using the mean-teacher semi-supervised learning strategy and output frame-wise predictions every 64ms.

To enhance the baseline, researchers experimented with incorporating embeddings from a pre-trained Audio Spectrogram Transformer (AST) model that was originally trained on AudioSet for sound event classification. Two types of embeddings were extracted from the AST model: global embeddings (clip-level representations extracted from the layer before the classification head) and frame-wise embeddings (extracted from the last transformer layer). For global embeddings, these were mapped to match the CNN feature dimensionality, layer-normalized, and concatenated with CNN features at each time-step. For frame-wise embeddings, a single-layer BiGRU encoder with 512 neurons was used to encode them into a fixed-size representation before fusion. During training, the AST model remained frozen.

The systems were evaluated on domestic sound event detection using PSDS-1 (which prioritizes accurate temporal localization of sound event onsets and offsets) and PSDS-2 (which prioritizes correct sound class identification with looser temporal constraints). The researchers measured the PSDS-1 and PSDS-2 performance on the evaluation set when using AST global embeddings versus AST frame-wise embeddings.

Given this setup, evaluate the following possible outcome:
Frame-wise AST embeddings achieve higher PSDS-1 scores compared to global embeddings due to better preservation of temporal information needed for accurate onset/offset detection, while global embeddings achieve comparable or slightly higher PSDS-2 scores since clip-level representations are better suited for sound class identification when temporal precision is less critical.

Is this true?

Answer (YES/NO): NO